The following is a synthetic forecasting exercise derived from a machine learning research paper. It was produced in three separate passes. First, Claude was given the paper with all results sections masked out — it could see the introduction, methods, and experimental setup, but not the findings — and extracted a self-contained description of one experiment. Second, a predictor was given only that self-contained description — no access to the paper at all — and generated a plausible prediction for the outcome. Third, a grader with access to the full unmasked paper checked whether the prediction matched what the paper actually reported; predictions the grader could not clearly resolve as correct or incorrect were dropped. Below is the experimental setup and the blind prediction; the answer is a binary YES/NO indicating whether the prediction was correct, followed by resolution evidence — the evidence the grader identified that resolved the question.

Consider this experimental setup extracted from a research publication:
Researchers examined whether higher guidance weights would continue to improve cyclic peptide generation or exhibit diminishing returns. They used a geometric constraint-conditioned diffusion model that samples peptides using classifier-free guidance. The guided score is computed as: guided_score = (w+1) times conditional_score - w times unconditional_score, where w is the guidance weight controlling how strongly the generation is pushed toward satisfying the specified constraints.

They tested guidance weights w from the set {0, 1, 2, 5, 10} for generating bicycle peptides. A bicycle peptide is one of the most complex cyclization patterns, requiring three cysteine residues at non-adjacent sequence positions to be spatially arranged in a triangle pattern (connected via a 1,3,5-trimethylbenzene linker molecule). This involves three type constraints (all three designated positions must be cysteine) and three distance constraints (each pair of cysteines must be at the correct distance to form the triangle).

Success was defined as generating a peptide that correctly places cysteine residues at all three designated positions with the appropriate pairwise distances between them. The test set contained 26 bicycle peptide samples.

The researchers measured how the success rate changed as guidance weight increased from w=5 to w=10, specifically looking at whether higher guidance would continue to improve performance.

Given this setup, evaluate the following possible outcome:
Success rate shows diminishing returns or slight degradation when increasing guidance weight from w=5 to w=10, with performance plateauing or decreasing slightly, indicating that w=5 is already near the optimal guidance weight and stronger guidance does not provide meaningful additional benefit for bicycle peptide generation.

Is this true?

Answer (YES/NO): NO